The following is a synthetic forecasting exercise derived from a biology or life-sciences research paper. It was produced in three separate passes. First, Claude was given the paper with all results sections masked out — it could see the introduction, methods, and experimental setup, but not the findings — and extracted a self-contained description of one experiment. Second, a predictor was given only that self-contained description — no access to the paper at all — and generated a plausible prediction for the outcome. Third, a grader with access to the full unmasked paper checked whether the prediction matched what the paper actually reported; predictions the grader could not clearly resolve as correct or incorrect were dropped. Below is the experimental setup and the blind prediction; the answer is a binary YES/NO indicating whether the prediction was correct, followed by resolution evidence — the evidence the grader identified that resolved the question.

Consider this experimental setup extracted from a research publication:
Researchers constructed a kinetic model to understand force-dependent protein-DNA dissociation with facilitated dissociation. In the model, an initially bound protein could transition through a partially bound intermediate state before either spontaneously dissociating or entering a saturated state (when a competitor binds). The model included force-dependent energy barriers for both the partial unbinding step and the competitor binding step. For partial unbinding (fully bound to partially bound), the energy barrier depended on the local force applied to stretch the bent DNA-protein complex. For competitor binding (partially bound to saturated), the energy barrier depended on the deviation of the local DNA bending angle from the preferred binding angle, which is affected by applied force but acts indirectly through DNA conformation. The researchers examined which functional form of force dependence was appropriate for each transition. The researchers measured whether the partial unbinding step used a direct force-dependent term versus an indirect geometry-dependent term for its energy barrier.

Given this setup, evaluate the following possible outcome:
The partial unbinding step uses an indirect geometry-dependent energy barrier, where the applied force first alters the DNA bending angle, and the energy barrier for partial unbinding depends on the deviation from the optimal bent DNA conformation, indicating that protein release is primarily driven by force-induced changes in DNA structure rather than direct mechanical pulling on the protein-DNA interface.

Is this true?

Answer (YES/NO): NO